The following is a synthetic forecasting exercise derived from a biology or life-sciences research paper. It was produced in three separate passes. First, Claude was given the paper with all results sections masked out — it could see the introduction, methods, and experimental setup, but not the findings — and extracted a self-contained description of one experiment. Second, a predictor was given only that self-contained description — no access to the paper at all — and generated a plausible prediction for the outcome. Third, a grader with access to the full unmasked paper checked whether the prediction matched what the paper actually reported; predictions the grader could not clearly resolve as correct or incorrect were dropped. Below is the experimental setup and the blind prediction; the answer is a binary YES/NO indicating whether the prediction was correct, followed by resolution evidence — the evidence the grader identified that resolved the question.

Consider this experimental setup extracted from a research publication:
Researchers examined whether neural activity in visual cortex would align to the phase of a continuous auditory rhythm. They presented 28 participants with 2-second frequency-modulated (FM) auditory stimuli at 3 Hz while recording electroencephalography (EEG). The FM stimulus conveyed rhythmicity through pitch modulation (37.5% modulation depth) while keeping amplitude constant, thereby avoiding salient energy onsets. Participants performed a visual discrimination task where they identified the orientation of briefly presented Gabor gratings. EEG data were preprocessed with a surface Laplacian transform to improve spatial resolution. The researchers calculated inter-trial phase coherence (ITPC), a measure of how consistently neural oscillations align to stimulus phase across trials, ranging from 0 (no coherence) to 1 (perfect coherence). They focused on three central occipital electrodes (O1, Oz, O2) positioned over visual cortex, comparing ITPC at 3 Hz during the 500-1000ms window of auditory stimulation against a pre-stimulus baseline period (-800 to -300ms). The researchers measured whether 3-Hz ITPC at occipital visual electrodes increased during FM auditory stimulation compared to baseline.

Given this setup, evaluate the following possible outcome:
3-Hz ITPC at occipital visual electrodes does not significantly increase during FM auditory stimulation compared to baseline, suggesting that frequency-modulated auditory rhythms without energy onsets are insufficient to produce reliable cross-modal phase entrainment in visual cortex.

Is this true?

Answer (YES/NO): NO